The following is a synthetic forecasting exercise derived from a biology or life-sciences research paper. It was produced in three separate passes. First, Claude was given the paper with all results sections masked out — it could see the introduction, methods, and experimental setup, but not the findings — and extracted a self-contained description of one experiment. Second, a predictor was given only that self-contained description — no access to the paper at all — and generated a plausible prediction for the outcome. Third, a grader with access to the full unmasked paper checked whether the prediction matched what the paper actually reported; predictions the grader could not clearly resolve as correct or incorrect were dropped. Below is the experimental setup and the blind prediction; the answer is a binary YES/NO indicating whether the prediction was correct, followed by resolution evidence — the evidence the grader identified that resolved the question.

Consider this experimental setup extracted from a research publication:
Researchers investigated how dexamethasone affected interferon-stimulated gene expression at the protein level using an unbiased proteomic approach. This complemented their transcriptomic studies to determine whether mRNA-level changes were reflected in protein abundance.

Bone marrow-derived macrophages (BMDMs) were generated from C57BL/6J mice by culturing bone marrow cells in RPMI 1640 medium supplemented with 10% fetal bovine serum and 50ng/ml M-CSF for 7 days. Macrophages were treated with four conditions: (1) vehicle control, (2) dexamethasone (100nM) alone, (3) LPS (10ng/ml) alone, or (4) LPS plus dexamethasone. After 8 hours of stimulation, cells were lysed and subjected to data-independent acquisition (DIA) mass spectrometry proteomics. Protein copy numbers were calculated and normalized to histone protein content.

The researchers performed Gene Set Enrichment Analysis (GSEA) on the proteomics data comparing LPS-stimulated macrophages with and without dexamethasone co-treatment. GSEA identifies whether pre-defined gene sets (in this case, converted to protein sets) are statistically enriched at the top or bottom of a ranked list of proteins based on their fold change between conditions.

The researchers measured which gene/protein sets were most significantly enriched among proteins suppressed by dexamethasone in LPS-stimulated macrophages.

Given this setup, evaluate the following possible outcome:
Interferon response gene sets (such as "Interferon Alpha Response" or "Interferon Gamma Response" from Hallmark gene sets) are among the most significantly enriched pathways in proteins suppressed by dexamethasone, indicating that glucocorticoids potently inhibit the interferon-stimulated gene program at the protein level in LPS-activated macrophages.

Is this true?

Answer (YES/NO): YES